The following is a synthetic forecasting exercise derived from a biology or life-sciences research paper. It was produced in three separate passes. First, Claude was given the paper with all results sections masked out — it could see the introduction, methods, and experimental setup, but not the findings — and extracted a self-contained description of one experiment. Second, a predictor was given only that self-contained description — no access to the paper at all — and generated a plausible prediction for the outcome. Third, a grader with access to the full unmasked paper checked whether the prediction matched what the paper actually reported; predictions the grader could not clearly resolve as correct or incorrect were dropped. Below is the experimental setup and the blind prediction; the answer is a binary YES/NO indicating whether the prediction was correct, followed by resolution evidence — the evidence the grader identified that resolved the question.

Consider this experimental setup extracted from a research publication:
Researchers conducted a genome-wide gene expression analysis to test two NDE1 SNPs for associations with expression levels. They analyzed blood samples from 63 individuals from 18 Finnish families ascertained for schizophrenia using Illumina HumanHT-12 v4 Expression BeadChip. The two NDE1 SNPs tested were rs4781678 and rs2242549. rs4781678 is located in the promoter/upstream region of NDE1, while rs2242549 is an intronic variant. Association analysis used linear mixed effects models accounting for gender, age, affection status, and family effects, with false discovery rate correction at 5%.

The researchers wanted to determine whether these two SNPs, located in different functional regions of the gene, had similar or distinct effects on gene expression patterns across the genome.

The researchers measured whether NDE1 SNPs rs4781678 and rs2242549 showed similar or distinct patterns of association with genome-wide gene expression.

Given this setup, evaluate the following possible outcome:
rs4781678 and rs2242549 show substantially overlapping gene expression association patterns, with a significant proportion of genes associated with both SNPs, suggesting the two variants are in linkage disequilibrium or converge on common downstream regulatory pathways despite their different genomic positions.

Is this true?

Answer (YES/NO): NO